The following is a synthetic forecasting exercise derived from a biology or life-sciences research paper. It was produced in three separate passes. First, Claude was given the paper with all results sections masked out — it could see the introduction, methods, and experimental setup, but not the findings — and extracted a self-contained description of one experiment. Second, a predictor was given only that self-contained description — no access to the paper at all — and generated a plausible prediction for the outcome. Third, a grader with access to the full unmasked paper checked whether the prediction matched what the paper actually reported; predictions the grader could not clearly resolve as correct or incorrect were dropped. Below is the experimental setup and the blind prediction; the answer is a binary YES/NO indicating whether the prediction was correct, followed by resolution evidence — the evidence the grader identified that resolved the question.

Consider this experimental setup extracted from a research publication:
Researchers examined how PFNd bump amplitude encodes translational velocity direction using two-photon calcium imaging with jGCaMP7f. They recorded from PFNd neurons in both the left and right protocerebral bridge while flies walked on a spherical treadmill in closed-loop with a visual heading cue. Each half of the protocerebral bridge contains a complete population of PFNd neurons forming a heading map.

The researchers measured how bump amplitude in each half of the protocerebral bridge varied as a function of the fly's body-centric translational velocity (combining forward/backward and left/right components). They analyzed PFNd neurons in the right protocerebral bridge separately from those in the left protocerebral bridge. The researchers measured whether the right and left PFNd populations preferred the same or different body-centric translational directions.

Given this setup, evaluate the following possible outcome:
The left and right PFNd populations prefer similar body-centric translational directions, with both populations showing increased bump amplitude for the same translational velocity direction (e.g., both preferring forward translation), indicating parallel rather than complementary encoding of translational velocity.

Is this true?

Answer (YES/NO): NO